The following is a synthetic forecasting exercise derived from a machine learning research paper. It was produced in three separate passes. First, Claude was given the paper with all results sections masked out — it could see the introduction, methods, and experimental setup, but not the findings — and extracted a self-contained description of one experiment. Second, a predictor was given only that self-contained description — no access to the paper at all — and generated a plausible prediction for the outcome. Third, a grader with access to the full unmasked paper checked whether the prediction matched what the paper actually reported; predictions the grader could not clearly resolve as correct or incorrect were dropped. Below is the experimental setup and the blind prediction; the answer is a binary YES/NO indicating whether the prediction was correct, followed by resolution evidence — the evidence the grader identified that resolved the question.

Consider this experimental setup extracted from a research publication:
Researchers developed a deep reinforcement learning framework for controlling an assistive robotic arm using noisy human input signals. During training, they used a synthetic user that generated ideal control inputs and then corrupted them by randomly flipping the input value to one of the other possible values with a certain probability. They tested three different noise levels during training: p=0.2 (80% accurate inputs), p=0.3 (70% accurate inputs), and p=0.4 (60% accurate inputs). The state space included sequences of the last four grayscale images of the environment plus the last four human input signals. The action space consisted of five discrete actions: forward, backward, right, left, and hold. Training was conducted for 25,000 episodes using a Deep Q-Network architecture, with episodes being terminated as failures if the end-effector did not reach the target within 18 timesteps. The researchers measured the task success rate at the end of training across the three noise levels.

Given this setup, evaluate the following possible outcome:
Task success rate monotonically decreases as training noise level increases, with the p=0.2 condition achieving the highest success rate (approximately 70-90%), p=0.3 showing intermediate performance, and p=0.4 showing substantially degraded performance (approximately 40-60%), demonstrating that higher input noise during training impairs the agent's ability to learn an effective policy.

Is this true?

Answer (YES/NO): NO